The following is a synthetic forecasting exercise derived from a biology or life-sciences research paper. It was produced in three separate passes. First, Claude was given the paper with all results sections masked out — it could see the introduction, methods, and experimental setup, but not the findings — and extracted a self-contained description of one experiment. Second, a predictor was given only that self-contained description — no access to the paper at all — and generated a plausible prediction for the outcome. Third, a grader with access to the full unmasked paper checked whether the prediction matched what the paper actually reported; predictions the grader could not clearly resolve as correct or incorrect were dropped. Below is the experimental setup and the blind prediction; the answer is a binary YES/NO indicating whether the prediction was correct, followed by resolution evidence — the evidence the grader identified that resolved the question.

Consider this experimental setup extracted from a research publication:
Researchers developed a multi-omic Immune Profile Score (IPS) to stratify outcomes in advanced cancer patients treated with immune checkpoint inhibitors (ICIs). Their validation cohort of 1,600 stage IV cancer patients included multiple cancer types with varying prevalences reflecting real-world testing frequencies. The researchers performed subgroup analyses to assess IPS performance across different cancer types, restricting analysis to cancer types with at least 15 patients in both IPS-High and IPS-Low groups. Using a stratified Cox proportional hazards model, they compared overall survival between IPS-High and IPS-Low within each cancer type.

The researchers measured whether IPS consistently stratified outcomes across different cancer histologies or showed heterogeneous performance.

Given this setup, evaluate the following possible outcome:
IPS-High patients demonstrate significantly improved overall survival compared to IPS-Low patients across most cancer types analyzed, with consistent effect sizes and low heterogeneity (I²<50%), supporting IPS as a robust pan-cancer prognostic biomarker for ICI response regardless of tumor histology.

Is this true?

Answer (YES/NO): NO